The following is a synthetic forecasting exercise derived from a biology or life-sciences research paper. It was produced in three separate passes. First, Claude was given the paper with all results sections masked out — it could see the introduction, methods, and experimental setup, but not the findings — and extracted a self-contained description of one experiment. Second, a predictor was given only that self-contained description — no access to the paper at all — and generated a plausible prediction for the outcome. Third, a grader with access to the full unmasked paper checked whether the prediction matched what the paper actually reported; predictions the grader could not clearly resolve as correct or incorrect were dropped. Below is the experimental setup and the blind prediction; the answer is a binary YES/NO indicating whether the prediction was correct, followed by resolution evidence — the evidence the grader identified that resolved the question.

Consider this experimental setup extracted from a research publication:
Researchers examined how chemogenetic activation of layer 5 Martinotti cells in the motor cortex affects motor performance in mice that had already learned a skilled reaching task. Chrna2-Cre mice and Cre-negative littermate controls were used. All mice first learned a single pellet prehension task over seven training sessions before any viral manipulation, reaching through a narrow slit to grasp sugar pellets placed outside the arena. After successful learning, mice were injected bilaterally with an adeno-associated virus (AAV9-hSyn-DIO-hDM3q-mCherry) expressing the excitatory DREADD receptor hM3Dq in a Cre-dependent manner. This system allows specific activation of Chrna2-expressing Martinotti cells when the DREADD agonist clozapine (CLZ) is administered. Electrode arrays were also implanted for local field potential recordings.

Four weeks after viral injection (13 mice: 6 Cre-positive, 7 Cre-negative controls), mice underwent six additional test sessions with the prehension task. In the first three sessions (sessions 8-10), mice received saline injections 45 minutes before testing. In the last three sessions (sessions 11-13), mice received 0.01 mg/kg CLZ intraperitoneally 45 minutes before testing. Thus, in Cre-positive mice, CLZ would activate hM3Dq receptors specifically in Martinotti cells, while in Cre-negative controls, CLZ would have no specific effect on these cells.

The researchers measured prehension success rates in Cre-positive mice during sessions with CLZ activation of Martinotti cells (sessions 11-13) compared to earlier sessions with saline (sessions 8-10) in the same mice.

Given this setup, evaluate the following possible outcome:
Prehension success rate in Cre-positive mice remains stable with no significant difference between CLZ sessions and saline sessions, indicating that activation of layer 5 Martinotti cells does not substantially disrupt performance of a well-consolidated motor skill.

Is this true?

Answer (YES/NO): NO